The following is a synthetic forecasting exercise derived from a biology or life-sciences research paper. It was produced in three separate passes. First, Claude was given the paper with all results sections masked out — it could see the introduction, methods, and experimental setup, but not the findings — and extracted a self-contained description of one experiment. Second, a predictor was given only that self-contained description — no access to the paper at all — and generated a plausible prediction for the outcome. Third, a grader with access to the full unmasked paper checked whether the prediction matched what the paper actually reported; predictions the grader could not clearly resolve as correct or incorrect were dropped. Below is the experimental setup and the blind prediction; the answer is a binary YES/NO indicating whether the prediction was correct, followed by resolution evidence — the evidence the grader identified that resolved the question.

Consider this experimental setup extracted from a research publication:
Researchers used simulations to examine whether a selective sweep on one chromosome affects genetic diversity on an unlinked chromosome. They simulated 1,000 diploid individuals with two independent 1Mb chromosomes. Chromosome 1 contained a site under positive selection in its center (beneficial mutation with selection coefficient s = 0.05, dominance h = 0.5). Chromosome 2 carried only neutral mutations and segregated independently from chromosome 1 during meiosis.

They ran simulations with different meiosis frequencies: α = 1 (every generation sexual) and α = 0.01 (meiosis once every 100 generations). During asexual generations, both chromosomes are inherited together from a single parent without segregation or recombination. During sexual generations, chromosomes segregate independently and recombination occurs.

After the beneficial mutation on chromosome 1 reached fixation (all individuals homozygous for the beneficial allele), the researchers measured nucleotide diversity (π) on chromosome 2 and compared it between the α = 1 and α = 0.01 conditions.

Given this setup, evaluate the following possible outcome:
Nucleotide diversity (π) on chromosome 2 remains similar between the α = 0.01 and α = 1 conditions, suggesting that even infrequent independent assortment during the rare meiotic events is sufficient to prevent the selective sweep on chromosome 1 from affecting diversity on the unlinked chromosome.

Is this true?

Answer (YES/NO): NO